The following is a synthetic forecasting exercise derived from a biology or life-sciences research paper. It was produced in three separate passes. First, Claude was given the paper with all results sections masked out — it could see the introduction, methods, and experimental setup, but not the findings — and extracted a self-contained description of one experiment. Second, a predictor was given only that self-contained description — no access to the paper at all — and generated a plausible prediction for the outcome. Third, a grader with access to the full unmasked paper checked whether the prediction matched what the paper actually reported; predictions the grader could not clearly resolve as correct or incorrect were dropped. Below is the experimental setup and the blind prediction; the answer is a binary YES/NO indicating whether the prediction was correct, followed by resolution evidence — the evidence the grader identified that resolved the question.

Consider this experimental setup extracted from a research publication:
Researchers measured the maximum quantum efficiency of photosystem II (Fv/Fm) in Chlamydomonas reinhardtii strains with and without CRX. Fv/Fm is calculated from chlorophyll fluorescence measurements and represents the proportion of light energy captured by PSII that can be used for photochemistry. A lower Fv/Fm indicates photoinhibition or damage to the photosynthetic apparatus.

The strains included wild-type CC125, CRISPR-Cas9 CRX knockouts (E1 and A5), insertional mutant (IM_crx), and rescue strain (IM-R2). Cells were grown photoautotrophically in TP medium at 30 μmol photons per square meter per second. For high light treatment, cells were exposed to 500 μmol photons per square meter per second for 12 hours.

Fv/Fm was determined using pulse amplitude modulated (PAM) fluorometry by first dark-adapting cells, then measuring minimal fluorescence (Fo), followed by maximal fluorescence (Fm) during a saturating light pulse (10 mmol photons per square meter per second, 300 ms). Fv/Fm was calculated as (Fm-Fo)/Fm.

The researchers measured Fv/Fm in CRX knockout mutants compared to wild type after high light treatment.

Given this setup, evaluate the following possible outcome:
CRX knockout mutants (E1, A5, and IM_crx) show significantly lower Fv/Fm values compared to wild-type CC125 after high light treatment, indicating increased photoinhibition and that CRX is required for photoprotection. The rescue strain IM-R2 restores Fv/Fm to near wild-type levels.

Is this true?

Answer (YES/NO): NO